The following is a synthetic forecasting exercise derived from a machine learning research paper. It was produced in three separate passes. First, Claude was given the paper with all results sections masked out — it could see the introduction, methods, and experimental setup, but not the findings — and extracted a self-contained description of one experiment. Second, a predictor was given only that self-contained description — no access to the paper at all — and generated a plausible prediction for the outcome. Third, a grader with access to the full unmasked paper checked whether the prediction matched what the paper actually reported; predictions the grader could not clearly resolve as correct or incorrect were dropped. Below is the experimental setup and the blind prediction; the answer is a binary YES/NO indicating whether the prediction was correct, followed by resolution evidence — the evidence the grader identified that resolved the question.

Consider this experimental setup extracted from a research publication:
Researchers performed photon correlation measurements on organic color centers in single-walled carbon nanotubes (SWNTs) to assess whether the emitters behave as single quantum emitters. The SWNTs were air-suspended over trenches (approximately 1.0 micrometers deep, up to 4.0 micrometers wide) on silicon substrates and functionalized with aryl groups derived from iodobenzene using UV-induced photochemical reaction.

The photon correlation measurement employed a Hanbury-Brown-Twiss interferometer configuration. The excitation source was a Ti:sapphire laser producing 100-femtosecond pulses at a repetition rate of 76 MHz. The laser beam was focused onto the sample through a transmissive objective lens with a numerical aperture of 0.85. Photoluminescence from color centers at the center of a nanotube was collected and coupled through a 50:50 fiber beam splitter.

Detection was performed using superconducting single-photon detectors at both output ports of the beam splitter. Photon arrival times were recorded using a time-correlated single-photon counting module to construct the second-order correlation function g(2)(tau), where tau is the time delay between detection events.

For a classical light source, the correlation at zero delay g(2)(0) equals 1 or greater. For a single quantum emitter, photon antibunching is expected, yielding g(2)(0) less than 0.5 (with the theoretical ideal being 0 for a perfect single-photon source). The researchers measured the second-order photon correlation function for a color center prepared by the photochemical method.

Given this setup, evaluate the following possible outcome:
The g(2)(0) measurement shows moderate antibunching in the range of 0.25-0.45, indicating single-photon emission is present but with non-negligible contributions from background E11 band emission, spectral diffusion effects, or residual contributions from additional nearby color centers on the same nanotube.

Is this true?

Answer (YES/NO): YES